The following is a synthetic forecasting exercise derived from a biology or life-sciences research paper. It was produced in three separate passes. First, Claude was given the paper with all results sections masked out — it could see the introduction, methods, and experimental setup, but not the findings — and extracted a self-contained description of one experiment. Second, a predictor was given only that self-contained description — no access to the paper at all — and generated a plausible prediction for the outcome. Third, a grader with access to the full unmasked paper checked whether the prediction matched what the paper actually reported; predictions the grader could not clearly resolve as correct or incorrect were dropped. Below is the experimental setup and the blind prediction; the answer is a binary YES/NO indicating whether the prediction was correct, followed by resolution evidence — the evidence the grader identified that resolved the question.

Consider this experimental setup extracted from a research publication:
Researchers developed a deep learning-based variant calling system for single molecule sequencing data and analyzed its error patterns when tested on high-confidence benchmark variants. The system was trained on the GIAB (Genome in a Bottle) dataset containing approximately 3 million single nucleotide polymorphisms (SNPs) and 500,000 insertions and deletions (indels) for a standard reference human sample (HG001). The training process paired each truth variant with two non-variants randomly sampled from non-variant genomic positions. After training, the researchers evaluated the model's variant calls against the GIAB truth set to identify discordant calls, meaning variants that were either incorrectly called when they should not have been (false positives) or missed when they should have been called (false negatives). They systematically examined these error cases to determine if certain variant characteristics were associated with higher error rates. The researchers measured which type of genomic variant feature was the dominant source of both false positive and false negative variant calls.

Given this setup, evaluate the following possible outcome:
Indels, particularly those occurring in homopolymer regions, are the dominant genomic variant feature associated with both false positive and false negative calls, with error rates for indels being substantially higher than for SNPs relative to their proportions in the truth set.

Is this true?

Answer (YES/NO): NO